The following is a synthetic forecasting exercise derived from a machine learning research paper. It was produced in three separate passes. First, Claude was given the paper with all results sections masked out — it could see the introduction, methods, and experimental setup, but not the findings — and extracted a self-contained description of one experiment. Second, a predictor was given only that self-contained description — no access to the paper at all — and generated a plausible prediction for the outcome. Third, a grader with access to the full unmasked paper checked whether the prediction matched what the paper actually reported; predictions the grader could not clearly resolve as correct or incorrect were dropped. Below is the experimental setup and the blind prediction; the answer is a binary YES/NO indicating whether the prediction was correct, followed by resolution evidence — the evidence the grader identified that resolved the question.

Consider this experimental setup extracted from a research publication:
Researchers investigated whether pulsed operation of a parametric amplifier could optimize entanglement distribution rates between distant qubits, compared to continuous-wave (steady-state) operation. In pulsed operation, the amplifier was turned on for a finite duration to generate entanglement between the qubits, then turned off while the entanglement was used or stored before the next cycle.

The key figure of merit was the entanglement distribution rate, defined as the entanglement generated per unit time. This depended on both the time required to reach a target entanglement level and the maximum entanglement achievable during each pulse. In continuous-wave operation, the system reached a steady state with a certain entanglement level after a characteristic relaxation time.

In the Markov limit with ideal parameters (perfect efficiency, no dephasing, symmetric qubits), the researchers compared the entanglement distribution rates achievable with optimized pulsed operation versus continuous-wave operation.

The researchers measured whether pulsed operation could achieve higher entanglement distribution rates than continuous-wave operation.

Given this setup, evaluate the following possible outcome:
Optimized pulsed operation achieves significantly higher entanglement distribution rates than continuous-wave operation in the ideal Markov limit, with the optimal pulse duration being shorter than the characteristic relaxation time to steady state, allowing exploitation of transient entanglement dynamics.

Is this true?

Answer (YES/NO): YES